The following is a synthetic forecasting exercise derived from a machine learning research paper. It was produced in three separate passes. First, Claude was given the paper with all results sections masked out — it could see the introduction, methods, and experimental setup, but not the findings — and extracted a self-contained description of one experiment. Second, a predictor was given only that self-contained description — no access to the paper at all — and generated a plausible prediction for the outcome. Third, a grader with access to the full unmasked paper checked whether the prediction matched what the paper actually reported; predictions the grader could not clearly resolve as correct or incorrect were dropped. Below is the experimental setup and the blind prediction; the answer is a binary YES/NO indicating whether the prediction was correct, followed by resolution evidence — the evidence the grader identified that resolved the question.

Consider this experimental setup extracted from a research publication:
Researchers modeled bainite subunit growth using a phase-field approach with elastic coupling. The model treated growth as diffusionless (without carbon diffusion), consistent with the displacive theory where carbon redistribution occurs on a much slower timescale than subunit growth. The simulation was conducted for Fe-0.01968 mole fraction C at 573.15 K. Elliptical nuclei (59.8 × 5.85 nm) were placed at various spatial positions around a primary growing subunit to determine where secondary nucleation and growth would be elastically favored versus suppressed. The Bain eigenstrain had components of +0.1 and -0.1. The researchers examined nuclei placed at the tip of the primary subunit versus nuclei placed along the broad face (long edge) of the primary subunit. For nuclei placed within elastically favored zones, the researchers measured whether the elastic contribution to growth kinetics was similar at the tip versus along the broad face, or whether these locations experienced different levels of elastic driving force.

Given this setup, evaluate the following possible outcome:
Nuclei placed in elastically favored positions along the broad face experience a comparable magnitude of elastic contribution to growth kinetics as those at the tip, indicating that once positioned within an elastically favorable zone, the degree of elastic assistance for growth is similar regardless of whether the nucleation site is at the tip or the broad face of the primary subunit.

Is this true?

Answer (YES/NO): NO